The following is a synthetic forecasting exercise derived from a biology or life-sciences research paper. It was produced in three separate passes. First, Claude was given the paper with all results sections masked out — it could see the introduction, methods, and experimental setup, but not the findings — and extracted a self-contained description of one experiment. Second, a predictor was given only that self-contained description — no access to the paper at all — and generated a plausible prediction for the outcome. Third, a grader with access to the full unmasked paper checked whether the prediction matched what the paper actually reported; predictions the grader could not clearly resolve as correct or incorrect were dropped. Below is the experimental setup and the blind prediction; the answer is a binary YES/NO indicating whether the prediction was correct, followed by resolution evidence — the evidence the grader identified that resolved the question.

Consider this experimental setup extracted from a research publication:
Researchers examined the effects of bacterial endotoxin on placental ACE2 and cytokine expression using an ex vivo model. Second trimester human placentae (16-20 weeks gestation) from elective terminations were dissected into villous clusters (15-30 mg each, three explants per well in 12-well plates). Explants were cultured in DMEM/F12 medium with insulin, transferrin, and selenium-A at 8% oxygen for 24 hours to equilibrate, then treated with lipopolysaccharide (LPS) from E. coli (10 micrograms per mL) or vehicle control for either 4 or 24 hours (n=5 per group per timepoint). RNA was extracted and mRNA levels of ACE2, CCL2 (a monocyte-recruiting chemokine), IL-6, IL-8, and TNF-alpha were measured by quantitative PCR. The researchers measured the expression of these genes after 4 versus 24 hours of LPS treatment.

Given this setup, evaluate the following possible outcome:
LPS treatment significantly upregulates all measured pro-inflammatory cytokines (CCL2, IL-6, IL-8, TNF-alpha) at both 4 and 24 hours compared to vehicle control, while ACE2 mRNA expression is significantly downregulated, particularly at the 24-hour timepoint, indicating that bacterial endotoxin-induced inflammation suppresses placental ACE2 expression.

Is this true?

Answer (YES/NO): NO